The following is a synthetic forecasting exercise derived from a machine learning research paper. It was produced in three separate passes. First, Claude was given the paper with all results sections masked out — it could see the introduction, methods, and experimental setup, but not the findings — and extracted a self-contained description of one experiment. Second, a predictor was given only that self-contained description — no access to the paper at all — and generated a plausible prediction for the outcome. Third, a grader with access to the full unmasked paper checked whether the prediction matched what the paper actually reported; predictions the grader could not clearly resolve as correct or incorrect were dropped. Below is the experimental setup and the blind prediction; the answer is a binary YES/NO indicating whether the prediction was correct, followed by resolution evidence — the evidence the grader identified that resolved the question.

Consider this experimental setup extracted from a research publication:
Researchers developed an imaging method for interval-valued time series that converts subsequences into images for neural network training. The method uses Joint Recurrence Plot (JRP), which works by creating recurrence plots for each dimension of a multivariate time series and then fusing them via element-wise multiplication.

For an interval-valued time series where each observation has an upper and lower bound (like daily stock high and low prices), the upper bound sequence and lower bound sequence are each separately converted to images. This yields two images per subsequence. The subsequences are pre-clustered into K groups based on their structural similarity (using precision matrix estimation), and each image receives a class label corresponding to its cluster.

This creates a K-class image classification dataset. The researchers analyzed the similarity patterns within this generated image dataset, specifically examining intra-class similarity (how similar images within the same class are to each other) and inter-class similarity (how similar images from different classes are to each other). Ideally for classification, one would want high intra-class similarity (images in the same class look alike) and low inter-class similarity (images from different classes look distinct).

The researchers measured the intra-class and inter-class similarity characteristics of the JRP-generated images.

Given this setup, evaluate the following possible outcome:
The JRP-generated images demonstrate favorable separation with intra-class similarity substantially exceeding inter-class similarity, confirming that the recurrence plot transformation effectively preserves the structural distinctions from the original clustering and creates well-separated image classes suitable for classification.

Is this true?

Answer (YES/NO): NO